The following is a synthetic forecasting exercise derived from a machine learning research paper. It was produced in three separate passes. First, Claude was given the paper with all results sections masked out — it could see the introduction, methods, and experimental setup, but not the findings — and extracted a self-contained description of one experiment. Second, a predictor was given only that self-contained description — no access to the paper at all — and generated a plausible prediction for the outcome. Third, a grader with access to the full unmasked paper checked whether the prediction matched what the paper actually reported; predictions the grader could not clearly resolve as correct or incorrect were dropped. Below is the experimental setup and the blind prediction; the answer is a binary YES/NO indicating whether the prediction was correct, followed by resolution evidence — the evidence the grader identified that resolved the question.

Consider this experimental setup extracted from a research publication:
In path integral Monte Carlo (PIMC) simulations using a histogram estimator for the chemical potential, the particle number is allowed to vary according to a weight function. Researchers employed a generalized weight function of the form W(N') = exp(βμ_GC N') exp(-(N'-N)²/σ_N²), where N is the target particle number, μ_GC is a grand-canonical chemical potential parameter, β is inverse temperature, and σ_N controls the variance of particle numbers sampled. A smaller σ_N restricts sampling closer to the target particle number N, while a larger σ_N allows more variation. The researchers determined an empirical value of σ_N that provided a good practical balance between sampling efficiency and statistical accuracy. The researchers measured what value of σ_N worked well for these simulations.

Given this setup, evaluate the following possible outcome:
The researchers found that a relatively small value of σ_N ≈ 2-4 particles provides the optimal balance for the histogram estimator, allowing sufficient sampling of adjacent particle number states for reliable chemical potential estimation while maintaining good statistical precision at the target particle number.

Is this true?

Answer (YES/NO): NO